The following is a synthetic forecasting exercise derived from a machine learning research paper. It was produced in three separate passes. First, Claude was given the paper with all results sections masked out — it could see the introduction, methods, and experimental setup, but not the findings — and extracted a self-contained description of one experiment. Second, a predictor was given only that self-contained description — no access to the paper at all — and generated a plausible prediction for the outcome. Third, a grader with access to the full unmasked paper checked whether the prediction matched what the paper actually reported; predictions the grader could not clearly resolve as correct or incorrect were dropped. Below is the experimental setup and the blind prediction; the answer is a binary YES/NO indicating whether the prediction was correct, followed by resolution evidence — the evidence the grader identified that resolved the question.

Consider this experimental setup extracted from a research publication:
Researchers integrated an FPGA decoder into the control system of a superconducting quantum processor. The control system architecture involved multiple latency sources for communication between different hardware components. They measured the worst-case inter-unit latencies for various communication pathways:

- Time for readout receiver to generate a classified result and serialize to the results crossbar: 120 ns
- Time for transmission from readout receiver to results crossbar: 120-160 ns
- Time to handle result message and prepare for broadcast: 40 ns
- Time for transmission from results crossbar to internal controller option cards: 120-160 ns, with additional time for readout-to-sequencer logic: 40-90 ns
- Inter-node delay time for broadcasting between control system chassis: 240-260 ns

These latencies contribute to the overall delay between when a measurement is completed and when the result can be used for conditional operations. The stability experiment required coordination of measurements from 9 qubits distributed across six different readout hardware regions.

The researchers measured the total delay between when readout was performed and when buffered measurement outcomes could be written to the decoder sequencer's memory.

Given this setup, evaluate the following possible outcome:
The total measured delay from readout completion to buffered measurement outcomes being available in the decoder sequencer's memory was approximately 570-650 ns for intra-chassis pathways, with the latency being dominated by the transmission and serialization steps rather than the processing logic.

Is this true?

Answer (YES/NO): NO